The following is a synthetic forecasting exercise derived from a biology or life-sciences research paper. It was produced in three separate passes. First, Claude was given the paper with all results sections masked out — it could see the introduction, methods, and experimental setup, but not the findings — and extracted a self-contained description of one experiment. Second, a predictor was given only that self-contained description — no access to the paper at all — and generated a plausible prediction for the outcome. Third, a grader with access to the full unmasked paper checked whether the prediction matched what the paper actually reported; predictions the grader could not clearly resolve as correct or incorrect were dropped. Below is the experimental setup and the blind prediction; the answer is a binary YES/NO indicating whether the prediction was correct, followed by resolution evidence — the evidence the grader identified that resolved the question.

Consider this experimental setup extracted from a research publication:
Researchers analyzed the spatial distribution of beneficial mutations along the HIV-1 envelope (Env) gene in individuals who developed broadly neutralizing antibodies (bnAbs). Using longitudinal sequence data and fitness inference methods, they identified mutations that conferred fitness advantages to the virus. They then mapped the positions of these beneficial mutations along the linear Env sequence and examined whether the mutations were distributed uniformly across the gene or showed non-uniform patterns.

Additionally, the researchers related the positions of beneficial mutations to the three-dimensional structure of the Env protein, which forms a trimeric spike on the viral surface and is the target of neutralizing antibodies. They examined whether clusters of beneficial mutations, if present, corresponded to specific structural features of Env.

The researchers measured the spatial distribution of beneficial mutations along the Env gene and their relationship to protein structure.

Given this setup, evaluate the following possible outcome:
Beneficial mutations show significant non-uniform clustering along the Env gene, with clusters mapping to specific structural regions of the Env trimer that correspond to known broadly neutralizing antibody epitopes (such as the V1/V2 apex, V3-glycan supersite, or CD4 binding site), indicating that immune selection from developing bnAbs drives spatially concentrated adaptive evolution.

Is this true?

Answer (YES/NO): NO